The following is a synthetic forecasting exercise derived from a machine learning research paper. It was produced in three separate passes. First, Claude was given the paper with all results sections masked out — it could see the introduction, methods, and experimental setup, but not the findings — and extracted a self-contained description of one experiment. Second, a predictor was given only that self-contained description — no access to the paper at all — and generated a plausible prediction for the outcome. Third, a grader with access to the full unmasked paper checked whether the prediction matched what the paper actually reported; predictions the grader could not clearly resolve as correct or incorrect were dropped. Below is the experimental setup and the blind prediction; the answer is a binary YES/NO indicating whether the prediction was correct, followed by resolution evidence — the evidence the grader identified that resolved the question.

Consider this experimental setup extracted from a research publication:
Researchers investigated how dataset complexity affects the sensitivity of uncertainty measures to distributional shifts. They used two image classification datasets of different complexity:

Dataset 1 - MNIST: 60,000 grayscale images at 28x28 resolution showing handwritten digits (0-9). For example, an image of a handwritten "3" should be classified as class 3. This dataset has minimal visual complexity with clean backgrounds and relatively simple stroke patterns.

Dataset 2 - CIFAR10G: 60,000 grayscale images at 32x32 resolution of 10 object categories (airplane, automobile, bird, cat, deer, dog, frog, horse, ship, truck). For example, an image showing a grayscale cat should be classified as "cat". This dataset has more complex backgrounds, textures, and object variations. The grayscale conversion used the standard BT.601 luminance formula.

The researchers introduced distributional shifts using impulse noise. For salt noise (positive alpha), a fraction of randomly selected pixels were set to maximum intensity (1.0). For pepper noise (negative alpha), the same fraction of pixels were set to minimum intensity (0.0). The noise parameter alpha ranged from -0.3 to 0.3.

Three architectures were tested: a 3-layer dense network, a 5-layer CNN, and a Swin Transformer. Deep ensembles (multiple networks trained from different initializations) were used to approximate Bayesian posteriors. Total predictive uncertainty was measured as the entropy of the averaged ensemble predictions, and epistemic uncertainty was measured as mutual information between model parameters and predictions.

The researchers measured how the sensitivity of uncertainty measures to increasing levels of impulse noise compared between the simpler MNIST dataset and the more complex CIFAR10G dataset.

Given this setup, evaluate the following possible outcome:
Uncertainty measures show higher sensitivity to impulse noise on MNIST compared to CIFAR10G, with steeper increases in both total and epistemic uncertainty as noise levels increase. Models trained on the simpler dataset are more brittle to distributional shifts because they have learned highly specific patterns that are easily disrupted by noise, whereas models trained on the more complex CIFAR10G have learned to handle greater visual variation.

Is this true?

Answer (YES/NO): NO